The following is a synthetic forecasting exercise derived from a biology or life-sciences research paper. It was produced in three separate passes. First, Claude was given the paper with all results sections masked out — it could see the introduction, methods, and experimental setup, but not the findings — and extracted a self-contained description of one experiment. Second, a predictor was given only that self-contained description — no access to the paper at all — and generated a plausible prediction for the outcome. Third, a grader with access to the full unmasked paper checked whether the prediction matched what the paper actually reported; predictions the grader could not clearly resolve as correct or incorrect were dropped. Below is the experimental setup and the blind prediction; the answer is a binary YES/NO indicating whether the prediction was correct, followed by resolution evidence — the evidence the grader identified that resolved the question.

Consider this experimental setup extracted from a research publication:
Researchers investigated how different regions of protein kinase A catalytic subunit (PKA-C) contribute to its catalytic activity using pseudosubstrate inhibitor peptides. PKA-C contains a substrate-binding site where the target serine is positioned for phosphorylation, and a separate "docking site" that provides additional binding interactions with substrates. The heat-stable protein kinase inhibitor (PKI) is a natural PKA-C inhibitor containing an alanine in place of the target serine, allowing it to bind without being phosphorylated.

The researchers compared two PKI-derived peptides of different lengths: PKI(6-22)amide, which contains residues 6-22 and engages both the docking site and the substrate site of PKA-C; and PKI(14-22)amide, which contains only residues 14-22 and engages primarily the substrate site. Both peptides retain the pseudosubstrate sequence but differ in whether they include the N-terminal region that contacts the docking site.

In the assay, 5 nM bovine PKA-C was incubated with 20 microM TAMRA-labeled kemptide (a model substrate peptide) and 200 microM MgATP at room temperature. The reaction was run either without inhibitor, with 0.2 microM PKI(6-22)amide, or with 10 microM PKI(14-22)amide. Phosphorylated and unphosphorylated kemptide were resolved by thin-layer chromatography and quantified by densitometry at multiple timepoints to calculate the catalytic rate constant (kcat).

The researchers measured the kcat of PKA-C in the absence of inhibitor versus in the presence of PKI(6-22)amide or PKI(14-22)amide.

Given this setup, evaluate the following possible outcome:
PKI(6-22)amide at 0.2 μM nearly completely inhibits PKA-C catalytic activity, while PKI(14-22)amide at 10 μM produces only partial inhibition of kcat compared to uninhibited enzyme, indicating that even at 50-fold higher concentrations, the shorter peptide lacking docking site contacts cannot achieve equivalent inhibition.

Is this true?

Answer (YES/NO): NO